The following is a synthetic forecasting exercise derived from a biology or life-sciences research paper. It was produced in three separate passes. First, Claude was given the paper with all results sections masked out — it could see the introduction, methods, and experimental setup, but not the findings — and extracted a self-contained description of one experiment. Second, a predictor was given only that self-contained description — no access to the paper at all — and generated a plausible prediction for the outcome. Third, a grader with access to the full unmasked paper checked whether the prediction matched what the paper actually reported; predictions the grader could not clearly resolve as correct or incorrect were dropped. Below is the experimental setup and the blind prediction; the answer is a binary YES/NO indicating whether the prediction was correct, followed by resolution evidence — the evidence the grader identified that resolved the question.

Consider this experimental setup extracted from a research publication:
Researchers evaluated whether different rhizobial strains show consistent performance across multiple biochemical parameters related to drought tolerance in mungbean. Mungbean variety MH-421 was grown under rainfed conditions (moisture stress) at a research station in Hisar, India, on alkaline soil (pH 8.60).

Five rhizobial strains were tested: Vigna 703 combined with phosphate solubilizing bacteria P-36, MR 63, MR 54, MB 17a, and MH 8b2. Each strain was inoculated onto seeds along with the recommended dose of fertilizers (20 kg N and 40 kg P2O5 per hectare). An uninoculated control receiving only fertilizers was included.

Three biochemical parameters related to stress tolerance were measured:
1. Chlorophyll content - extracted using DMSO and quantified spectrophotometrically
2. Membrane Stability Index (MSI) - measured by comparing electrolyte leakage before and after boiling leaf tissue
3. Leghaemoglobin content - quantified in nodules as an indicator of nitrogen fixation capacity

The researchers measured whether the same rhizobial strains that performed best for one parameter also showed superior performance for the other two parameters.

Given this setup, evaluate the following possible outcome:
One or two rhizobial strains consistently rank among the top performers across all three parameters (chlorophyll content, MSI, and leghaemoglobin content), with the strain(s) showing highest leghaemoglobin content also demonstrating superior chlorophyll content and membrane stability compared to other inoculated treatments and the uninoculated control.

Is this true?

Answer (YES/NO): YES